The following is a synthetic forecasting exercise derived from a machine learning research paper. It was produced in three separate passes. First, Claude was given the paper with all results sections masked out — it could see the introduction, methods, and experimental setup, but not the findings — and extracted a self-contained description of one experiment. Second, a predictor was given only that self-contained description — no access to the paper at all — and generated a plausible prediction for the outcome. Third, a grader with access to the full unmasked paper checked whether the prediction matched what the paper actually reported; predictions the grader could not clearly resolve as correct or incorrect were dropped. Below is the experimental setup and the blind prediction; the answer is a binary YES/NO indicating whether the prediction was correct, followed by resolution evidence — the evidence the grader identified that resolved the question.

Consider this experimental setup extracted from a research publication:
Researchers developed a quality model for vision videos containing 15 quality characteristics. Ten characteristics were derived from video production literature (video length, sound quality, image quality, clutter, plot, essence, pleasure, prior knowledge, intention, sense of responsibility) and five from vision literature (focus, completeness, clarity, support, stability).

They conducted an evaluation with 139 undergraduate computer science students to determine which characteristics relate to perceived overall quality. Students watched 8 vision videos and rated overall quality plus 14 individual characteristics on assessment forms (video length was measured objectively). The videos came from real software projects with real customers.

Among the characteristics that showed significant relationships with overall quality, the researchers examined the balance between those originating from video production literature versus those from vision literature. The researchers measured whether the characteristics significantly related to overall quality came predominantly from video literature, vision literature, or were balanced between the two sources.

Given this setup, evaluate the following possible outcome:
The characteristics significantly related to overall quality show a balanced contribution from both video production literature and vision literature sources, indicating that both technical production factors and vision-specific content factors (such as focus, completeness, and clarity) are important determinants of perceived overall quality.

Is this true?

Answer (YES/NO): YES